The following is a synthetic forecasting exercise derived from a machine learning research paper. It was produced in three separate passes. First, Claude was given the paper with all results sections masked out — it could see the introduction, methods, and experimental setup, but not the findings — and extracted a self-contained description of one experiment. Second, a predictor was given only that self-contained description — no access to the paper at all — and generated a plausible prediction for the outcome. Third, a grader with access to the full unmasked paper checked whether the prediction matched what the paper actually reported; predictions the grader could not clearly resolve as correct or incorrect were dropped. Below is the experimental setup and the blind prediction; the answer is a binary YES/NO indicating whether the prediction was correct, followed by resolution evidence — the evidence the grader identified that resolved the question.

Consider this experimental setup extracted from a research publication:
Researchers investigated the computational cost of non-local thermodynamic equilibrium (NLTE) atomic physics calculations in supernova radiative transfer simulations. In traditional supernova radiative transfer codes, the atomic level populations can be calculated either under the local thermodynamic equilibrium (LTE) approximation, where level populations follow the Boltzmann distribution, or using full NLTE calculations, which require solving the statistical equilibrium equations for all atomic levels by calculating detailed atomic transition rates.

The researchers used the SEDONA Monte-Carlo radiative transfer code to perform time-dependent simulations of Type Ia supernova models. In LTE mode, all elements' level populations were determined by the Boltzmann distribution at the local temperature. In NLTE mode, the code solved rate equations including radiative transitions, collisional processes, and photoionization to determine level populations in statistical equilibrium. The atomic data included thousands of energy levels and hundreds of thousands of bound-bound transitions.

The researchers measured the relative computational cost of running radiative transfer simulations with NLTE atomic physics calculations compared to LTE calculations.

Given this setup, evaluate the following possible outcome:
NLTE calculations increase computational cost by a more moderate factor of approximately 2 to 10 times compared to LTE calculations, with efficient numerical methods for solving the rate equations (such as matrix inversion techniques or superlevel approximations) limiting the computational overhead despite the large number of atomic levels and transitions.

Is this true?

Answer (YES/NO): NO